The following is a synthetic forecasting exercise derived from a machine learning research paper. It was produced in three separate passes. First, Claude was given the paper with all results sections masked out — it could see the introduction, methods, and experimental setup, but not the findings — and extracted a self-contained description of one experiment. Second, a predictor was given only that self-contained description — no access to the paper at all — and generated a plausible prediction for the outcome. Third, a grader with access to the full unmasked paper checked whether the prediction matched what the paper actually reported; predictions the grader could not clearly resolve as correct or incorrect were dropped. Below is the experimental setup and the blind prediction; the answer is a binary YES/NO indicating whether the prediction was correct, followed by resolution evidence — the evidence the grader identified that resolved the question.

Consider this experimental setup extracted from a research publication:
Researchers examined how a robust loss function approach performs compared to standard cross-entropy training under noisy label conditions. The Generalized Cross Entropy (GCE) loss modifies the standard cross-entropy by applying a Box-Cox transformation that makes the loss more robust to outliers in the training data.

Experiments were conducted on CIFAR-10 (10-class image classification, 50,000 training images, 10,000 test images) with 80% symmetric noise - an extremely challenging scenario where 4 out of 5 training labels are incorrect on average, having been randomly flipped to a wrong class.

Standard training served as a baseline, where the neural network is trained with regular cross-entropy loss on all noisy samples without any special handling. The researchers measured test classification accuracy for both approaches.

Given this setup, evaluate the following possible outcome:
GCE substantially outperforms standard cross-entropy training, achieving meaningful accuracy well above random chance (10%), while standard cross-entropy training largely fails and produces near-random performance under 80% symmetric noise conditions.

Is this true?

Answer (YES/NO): NO